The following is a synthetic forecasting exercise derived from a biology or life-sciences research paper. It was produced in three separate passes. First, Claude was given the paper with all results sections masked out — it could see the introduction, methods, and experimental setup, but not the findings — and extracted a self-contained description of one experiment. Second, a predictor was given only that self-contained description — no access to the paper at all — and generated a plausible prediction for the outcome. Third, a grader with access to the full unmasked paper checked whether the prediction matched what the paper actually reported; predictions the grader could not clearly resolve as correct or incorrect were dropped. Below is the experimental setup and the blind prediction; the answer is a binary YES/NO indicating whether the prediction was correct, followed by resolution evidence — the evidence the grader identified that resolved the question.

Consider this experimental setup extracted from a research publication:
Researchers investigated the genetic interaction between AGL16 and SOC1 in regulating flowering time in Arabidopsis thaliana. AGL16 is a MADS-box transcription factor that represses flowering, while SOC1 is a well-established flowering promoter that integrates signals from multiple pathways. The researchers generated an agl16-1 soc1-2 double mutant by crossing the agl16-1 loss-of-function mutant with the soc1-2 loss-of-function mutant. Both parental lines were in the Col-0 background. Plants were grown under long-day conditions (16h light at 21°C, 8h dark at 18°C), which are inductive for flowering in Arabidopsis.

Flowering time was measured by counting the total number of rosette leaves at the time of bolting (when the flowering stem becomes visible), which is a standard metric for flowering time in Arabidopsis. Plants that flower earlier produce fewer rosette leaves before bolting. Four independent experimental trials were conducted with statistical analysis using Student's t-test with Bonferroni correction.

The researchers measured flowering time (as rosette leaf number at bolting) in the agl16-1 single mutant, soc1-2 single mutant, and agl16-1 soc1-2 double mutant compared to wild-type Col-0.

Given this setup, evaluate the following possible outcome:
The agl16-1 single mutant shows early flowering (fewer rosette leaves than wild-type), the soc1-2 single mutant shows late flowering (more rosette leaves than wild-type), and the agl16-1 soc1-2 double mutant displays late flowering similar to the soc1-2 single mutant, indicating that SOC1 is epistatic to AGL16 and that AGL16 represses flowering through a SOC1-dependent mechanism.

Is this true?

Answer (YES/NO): NO